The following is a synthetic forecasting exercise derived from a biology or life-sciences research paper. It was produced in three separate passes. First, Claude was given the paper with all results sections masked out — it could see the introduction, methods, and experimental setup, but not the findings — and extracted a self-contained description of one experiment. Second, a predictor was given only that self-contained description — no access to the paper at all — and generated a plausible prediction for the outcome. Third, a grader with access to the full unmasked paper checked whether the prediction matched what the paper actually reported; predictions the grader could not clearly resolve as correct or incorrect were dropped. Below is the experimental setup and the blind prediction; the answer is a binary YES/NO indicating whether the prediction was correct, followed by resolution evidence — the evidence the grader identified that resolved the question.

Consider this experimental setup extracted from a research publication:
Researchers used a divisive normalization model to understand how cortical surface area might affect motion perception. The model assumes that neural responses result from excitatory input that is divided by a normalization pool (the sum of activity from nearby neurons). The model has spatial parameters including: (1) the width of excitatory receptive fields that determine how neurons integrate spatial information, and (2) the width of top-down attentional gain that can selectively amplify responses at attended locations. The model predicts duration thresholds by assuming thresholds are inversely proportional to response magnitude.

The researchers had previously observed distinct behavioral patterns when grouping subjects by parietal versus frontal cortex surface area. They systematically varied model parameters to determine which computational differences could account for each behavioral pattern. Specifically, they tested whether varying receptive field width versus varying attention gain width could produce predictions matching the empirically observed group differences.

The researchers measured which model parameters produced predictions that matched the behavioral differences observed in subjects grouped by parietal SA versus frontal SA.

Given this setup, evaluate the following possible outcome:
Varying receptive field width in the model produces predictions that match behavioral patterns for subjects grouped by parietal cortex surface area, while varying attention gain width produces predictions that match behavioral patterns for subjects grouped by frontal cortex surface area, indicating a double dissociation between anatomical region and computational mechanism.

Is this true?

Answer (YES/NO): YES